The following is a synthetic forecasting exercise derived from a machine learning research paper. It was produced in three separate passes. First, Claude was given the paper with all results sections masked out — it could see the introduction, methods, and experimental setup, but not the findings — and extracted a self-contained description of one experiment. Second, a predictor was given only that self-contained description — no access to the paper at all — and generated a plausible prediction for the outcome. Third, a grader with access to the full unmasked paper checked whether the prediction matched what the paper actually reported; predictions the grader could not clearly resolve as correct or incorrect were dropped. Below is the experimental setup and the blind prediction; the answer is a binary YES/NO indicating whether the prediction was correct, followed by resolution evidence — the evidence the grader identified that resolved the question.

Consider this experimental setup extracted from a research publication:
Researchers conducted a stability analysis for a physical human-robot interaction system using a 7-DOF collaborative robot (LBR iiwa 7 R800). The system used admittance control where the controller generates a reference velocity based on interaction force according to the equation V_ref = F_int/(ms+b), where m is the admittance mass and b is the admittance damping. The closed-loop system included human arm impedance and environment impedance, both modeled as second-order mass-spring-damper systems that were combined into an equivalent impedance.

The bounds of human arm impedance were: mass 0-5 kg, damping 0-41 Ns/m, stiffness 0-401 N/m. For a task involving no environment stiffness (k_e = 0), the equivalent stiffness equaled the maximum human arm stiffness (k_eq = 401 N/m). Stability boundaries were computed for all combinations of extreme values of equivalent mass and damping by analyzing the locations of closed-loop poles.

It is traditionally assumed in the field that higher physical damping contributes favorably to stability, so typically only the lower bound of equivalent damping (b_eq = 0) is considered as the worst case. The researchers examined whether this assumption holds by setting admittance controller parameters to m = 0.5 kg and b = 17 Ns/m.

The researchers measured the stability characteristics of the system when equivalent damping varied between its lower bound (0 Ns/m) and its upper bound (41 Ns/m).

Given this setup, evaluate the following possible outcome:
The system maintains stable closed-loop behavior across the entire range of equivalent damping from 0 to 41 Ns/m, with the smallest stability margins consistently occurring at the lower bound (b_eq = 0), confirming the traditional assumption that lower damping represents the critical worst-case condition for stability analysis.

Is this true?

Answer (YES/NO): NO